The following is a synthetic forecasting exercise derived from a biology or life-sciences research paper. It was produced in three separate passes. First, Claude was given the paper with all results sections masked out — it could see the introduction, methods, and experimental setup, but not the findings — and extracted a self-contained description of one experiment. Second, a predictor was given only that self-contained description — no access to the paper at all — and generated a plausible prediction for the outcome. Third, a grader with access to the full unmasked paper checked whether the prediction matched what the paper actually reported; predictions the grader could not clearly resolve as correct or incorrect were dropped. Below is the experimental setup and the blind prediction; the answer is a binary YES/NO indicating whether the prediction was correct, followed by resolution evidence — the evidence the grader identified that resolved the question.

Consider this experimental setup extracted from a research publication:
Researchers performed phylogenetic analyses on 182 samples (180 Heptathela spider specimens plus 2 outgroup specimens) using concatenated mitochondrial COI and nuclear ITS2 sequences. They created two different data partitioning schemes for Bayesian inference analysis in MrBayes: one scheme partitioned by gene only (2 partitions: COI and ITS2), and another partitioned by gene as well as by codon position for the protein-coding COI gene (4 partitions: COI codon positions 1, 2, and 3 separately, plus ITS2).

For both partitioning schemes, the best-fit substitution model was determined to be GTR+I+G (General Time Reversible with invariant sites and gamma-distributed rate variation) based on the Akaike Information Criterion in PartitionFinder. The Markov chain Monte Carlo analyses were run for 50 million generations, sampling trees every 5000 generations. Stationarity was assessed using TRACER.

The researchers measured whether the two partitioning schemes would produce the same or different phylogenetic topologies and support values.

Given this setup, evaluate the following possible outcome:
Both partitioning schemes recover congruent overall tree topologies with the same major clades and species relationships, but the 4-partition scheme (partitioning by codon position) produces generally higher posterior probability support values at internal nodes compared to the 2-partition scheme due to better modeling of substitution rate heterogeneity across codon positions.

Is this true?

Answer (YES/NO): NO